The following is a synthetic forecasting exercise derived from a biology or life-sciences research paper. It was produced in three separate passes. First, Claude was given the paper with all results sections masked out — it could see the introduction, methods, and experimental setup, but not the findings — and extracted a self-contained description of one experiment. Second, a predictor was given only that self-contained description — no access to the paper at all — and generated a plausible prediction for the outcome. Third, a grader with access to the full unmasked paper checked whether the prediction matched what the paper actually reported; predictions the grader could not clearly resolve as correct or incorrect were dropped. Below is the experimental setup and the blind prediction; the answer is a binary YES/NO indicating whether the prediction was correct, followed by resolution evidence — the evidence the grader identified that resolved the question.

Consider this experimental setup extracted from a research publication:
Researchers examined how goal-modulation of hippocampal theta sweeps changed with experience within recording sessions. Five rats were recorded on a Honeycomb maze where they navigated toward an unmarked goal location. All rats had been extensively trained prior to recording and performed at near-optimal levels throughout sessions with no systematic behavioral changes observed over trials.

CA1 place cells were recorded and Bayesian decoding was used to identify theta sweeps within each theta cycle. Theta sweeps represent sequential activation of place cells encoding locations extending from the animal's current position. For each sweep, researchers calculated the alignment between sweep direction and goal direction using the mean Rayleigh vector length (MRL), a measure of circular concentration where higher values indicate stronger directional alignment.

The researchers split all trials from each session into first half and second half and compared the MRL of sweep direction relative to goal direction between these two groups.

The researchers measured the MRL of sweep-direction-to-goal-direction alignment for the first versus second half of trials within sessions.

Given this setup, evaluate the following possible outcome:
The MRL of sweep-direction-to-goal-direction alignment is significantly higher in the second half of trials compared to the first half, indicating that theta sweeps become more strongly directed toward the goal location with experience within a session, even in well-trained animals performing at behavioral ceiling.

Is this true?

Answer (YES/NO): YES